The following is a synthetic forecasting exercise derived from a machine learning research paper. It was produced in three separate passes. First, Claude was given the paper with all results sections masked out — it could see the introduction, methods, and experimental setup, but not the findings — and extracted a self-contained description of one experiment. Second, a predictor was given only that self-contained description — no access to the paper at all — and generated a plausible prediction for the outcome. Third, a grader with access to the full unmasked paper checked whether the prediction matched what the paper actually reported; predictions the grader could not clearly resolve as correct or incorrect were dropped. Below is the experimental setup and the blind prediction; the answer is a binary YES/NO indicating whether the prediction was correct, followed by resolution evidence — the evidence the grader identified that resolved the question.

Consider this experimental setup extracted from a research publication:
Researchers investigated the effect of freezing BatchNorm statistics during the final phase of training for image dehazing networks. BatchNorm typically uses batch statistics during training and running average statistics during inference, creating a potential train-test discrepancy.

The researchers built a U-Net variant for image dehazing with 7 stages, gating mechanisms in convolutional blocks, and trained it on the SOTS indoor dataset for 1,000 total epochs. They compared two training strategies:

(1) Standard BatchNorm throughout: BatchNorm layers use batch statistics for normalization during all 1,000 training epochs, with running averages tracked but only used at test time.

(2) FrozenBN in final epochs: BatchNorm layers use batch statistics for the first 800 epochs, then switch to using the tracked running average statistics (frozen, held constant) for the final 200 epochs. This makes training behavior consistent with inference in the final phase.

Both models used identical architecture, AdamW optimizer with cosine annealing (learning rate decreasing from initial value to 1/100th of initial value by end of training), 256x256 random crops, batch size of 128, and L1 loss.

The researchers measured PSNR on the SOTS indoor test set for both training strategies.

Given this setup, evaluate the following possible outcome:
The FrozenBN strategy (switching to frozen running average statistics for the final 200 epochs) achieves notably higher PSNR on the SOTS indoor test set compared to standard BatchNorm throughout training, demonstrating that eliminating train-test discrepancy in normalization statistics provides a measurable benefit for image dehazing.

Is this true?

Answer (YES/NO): NO